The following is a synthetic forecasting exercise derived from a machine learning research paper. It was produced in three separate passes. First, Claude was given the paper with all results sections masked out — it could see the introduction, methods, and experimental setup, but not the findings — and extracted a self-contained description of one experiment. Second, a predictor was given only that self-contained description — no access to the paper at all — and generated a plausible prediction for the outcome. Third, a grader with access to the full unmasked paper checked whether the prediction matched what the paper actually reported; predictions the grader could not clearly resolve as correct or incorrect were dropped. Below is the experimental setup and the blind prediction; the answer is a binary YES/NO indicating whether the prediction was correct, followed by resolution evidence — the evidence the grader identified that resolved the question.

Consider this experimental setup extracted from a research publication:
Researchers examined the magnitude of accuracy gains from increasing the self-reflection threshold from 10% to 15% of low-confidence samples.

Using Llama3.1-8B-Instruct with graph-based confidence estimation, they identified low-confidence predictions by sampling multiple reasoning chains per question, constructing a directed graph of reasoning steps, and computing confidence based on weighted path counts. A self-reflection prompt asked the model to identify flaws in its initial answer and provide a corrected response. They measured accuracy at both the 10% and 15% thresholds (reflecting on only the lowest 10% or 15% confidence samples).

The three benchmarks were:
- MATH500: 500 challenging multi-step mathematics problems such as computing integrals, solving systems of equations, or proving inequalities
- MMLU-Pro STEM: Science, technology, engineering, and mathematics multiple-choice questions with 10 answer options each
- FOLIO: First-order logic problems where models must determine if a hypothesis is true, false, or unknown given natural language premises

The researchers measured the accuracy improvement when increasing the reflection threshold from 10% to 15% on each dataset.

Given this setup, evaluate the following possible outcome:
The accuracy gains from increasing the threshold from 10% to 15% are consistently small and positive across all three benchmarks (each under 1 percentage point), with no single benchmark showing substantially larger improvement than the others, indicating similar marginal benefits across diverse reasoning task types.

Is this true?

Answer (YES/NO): NO